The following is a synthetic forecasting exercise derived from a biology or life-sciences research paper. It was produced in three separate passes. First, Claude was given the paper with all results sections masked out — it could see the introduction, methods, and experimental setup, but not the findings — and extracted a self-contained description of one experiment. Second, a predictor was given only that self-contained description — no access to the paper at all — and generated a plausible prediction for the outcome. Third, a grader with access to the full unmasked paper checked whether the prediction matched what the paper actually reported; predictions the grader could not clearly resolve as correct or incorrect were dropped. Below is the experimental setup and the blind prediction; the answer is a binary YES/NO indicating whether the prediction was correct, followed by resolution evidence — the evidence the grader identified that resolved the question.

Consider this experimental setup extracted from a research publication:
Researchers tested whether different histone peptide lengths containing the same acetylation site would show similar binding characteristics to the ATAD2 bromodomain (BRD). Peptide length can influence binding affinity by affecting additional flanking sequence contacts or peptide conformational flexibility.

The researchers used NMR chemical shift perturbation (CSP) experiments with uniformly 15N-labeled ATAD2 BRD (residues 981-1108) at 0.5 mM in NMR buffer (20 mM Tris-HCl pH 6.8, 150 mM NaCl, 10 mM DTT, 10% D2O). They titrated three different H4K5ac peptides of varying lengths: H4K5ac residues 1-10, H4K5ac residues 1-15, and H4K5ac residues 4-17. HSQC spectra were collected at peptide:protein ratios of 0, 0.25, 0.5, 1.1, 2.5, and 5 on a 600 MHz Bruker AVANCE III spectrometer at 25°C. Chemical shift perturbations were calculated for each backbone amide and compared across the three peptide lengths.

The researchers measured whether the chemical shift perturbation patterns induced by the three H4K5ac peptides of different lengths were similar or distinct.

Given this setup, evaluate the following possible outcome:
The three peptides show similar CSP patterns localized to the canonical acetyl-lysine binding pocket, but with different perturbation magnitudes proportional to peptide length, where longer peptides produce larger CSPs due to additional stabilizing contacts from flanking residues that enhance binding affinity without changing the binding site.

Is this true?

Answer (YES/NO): NO